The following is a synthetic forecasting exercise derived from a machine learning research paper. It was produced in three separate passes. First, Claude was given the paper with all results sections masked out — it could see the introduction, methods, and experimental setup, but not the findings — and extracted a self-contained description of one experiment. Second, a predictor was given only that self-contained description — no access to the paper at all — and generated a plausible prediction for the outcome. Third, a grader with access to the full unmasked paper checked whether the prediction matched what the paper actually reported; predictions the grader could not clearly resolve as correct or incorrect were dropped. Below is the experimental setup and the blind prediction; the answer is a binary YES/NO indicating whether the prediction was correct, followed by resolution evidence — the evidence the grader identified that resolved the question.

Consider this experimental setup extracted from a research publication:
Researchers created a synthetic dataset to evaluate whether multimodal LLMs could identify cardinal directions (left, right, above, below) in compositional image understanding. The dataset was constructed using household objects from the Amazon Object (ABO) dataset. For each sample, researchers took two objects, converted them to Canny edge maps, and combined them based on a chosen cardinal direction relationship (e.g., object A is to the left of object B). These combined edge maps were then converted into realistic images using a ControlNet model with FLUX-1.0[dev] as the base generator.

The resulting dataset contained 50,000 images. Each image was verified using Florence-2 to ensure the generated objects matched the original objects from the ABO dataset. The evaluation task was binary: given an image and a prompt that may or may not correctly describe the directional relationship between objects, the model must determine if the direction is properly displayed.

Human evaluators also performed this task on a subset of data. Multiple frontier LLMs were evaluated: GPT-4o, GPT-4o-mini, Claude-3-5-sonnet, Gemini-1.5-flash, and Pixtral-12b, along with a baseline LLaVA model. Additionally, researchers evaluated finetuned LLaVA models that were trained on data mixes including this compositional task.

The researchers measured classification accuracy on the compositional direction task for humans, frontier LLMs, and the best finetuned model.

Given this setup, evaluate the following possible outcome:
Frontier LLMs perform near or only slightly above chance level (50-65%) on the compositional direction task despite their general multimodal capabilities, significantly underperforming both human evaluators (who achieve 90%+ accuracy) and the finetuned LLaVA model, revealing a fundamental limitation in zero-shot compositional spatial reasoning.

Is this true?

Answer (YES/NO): NO